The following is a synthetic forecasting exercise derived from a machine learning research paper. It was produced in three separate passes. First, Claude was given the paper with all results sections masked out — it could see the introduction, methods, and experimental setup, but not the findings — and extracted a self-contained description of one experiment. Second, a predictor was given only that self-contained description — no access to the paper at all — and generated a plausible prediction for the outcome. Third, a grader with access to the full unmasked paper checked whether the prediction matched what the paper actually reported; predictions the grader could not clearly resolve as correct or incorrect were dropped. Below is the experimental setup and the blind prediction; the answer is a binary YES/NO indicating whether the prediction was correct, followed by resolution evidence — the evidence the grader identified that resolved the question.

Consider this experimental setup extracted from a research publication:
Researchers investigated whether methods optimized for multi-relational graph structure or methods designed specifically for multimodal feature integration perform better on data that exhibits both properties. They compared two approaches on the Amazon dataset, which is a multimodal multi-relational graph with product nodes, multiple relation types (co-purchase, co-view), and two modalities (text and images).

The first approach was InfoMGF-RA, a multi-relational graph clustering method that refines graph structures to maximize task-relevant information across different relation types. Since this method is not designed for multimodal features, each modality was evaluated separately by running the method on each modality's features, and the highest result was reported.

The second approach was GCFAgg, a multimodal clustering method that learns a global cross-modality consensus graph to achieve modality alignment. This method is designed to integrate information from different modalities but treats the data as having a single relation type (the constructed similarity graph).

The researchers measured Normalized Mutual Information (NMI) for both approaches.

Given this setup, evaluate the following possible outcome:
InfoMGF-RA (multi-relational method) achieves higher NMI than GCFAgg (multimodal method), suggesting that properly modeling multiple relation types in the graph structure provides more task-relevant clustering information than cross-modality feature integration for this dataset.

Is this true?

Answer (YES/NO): YES